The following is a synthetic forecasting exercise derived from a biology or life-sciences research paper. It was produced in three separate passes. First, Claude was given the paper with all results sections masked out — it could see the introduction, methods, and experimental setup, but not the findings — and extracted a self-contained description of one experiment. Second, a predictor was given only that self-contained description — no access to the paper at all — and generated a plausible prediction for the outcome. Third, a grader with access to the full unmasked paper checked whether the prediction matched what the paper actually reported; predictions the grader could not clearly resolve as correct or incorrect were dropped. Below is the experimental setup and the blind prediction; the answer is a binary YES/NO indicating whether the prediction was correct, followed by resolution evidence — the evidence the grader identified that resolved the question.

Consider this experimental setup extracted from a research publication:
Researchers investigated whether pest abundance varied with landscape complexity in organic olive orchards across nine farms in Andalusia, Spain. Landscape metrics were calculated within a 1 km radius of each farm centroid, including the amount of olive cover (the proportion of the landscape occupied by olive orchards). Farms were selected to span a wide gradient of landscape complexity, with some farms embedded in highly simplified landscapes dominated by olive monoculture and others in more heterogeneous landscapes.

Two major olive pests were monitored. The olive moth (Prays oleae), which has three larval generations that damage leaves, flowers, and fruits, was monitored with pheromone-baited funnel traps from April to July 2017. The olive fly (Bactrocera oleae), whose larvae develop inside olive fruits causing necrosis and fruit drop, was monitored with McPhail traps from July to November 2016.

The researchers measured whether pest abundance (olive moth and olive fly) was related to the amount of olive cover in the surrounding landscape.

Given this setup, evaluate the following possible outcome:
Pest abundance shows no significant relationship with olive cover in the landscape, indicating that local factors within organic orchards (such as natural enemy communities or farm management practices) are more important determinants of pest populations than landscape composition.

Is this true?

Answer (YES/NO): NO